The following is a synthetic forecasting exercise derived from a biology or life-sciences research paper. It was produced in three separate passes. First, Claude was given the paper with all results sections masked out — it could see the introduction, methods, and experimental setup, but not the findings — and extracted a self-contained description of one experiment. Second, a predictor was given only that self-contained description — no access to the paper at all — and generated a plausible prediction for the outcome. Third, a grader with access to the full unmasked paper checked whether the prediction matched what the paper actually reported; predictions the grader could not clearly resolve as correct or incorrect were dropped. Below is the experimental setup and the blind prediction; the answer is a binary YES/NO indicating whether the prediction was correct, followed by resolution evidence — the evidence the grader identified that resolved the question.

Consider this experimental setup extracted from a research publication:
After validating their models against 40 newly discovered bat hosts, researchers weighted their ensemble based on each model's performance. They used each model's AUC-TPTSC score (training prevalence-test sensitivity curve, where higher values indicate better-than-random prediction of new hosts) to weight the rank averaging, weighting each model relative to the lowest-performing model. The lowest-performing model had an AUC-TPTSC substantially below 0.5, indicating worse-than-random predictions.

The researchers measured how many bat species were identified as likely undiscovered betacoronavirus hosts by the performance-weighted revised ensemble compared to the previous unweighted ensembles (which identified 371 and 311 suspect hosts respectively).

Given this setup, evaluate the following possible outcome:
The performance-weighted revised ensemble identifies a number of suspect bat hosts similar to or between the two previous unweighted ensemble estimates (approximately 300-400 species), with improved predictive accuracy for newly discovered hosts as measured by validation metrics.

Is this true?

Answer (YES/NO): NO